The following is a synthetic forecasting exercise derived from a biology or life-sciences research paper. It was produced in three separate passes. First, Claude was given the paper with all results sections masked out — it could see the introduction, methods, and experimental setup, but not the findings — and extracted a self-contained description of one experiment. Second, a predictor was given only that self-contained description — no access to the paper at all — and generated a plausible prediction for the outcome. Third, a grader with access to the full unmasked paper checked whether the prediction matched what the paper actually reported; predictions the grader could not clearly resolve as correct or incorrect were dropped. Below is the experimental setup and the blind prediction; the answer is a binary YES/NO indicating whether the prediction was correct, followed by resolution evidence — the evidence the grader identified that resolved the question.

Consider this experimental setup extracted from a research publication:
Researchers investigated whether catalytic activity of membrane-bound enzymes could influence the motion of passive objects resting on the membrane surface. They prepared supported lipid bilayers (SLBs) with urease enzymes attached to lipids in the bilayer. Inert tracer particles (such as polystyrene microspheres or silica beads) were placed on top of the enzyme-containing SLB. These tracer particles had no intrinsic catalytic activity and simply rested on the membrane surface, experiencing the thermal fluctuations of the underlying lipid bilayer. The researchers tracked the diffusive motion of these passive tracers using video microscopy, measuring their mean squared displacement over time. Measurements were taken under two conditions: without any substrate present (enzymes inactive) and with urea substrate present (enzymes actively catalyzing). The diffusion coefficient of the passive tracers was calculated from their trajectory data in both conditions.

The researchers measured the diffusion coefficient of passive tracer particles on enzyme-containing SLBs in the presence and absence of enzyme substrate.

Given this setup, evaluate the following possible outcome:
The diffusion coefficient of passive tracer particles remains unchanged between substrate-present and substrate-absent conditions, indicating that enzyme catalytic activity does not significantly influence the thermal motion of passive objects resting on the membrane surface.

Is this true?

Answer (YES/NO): NO